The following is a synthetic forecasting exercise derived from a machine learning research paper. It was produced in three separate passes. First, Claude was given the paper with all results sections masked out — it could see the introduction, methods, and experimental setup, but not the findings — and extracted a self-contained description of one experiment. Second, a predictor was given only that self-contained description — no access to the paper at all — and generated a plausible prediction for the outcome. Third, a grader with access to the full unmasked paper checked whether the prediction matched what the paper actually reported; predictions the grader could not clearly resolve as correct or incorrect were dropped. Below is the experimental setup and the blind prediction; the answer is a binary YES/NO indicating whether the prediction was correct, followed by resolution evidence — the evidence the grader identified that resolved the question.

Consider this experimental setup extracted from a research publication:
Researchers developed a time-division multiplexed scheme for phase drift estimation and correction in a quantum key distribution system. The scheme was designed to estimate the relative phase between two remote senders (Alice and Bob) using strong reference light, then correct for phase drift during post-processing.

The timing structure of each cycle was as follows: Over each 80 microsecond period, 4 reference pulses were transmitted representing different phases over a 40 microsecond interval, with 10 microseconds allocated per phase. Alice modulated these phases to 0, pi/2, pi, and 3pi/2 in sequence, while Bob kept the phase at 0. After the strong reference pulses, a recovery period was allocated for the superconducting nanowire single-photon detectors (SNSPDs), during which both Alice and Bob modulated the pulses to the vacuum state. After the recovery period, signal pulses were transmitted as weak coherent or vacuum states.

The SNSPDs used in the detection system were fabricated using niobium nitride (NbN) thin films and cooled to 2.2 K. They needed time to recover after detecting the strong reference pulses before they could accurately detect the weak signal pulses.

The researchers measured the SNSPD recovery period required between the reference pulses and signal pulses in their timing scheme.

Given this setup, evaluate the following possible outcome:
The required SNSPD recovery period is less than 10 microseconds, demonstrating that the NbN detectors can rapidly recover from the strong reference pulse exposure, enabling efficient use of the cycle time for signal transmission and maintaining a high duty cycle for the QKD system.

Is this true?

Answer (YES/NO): NO